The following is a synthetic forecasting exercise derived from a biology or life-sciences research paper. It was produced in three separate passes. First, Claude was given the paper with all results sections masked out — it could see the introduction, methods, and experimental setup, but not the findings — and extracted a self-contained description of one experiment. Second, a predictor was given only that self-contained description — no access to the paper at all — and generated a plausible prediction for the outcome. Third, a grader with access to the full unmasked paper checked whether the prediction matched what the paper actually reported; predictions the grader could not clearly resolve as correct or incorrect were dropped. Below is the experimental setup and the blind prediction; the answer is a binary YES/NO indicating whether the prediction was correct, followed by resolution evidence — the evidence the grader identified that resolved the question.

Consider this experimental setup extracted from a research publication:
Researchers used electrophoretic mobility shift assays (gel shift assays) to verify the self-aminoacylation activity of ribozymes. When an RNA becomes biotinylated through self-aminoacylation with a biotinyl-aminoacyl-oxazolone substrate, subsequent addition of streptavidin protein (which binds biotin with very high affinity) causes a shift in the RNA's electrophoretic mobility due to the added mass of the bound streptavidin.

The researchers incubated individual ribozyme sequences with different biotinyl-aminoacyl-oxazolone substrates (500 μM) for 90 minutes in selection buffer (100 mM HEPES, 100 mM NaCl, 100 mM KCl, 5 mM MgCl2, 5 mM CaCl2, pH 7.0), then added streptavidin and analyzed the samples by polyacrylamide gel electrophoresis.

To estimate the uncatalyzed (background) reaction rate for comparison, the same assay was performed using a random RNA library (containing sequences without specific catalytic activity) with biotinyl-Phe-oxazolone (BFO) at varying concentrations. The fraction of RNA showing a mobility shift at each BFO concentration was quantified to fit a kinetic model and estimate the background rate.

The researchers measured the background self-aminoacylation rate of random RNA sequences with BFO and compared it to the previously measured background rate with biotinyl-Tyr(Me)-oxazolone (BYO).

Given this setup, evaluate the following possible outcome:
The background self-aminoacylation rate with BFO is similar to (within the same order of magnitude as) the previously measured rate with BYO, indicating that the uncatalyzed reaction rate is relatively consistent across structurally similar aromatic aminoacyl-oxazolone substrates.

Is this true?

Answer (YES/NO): YES